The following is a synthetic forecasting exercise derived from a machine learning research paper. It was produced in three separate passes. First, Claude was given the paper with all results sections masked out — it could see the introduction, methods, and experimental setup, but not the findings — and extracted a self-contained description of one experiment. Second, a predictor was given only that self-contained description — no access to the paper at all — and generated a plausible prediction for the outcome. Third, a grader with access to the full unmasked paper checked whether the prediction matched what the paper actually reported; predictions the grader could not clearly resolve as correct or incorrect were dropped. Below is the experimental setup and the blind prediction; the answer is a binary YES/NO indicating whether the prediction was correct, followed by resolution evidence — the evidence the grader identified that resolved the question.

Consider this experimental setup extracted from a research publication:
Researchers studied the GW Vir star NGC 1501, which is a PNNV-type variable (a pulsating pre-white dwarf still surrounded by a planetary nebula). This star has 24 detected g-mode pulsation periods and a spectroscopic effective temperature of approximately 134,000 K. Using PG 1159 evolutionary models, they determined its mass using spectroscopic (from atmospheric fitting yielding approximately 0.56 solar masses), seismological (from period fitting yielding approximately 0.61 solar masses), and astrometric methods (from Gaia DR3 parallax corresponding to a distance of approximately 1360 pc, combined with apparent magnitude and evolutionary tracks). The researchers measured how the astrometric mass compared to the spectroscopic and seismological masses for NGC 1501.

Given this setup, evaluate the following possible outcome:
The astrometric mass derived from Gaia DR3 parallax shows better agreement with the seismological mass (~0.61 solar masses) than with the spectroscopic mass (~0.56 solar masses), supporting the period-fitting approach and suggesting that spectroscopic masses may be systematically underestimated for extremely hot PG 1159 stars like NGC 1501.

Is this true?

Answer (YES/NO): NO